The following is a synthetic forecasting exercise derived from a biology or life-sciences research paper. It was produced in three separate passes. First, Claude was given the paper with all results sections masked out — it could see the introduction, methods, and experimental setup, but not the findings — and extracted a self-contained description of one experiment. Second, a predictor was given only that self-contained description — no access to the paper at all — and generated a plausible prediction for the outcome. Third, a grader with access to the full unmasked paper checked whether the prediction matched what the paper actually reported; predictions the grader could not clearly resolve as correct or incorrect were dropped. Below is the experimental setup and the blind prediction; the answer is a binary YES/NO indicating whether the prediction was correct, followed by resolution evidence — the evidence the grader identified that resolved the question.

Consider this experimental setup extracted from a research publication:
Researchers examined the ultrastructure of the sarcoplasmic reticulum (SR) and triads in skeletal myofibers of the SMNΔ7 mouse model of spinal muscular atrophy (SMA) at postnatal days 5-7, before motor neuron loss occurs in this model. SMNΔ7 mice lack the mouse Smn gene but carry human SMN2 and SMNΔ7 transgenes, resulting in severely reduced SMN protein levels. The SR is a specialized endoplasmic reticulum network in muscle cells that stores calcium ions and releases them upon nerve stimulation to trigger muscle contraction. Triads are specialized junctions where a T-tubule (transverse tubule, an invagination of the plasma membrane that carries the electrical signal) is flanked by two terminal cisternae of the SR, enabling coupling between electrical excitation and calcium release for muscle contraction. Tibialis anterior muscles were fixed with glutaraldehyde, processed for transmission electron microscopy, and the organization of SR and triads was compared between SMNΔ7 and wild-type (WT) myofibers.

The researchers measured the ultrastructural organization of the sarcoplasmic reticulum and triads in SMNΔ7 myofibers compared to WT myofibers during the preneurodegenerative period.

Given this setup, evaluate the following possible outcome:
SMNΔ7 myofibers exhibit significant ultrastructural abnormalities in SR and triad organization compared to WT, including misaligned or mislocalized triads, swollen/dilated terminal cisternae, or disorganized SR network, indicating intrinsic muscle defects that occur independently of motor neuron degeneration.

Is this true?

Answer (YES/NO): YES